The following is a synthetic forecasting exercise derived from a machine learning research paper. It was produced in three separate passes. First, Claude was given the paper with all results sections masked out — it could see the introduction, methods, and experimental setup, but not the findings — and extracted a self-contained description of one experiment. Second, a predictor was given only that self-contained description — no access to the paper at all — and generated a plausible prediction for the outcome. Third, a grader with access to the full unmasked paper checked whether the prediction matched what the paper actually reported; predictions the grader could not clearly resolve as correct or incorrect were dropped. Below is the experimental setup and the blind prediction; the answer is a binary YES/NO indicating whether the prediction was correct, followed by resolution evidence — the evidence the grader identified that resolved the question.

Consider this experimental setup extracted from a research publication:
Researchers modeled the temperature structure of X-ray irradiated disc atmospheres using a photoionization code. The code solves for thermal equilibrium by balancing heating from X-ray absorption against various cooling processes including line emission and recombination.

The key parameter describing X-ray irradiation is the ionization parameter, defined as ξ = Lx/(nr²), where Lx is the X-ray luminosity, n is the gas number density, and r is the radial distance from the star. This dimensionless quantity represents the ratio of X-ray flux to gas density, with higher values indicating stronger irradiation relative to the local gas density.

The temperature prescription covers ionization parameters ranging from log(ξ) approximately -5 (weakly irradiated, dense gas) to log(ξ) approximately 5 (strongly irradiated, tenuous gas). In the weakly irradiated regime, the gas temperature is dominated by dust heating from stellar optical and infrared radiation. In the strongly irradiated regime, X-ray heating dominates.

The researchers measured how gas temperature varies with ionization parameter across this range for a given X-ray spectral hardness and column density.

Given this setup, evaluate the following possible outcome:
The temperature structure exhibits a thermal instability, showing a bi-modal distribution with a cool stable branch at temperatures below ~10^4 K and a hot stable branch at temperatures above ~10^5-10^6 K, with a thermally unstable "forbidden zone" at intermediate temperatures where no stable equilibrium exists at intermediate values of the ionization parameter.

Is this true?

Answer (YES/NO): NO